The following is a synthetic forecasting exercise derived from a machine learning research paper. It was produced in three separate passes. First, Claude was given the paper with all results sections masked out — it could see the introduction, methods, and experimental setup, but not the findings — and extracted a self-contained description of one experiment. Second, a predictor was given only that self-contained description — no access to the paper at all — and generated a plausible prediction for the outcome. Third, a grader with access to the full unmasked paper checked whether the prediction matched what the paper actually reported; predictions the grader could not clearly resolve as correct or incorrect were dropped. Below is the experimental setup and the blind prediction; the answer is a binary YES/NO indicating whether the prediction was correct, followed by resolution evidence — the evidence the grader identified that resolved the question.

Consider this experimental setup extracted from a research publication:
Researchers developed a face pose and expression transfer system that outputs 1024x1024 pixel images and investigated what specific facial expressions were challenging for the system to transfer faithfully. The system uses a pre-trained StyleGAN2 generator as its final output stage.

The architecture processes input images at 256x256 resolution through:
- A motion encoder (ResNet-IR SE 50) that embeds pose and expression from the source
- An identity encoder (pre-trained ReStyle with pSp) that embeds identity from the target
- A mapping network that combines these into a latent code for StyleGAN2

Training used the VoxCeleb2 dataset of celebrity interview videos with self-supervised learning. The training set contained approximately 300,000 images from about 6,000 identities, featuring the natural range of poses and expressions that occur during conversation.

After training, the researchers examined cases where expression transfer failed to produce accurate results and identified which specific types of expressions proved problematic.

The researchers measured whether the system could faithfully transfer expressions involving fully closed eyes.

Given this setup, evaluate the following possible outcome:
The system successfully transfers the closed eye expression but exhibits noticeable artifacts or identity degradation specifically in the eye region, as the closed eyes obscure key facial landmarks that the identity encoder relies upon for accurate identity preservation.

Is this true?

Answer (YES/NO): NO